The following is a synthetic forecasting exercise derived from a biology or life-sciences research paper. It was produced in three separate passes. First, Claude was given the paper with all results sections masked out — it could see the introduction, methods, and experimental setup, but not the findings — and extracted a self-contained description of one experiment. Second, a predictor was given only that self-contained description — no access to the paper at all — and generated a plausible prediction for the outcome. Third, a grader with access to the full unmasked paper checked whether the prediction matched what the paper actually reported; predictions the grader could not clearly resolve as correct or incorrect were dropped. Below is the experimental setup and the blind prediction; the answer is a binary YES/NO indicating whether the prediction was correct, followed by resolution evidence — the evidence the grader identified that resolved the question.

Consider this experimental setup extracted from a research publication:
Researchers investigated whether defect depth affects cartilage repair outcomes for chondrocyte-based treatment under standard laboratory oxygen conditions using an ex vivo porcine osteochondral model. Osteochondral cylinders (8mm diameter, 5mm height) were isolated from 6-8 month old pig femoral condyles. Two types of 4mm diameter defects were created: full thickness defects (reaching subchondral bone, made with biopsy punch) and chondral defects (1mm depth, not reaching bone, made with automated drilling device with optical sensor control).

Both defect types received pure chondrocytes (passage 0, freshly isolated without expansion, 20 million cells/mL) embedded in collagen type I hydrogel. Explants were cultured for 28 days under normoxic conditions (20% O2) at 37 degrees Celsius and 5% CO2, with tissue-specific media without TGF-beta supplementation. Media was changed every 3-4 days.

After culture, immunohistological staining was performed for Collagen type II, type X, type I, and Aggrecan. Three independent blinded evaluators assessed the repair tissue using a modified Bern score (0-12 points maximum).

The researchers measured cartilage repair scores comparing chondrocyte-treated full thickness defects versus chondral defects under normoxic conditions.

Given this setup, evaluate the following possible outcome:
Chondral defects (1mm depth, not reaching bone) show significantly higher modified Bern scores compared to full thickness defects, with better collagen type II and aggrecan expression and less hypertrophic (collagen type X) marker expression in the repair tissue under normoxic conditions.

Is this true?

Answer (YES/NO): NO